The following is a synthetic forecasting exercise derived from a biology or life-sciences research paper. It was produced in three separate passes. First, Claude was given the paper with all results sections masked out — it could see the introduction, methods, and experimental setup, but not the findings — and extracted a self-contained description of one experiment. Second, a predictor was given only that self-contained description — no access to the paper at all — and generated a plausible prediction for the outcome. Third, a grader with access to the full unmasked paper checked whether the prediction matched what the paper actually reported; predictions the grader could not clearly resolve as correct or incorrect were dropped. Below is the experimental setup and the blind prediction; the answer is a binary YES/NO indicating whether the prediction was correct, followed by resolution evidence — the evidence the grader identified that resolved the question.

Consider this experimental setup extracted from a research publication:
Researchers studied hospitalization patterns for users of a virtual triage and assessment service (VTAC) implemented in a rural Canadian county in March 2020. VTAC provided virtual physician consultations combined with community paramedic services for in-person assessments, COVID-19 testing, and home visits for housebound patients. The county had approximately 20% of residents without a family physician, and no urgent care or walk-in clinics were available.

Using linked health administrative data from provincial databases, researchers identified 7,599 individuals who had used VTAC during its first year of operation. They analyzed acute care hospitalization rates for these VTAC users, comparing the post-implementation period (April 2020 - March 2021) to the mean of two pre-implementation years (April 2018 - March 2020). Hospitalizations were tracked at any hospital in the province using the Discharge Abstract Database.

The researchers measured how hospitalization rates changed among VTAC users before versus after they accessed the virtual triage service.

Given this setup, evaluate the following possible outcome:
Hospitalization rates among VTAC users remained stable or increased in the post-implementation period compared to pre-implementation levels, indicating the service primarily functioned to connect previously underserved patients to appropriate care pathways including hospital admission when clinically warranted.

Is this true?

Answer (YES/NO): YES